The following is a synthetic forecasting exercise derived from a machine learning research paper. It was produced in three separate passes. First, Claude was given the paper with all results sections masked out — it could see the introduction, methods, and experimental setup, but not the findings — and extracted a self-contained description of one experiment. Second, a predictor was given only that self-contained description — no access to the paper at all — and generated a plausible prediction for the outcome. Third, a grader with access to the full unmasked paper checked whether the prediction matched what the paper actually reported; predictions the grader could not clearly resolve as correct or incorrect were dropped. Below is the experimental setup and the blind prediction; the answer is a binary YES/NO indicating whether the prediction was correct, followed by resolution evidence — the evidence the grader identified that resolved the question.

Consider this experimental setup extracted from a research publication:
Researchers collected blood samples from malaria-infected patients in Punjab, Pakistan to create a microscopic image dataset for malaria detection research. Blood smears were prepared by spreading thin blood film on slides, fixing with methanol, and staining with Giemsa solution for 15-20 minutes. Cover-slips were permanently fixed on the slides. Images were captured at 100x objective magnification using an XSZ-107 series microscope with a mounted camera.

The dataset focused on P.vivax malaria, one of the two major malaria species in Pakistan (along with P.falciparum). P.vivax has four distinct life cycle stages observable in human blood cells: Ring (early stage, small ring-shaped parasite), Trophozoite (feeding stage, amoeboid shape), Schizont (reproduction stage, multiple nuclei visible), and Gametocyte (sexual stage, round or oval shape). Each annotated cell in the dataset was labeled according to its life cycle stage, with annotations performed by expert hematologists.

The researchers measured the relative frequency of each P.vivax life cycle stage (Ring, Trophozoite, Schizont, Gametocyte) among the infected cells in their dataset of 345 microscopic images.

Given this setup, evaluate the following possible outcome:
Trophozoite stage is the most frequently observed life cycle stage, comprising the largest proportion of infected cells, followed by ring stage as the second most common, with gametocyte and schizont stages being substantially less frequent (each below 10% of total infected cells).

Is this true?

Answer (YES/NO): NO